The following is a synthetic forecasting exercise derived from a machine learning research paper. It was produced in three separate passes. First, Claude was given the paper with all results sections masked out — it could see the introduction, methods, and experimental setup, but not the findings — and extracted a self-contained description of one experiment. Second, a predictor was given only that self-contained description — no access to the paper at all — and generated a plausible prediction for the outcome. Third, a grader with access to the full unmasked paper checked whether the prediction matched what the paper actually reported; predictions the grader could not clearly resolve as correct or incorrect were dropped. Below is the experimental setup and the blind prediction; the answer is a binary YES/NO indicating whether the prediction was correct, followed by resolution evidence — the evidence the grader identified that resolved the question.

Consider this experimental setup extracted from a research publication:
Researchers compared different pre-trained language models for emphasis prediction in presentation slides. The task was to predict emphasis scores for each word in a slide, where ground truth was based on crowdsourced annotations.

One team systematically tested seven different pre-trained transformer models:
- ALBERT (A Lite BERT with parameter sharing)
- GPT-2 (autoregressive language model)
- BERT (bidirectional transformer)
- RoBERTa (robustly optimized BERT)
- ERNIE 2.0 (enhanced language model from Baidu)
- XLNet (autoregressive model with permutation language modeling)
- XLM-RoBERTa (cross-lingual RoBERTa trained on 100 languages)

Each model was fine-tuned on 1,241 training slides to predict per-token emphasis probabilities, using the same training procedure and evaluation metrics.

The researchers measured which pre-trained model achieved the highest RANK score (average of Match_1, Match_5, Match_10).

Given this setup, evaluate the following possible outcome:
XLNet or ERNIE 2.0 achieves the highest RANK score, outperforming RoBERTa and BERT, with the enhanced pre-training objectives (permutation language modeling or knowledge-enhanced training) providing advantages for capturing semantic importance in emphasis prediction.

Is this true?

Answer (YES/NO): NO